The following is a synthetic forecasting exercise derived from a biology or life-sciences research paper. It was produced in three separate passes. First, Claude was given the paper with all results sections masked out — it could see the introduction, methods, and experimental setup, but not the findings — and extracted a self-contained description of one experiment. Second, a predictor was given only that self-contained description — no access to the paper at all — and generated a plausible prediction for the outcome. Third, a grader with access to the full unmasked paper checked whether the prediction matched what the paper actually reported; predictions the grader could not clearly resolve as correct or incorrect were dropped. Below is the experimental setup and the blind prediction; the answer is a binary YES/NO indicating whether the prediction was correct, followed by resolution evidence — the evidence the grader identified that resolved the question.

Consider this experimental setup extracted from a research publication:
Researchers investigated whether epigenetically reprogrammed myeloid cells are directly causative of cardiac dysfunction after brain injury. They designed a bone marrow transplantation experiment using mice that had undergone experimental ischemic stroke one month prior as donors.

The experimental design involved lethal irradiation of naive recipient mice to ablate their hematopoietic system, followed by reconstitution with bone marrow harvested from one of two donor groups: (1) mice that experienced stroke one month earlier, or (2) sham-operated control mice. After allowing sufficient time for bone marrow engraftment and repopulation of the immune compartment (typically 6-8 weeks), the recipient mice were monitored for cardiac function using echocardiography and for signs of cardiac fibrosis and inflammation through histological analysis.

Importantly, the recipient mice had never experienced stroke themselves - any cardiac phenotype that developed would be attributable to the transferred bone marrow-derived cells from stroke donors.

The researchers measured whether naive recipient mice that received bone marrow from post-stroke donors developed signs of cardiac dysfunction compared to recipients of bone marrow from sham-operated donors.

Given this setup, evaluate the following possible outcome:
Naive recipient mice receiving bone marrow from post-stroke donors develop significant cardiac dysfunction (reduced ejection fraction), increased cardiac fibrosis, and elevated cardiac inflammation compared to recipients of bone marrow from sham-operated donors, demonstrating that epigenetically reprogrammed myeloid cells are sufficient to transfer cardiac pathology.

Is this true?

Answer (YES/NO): NO